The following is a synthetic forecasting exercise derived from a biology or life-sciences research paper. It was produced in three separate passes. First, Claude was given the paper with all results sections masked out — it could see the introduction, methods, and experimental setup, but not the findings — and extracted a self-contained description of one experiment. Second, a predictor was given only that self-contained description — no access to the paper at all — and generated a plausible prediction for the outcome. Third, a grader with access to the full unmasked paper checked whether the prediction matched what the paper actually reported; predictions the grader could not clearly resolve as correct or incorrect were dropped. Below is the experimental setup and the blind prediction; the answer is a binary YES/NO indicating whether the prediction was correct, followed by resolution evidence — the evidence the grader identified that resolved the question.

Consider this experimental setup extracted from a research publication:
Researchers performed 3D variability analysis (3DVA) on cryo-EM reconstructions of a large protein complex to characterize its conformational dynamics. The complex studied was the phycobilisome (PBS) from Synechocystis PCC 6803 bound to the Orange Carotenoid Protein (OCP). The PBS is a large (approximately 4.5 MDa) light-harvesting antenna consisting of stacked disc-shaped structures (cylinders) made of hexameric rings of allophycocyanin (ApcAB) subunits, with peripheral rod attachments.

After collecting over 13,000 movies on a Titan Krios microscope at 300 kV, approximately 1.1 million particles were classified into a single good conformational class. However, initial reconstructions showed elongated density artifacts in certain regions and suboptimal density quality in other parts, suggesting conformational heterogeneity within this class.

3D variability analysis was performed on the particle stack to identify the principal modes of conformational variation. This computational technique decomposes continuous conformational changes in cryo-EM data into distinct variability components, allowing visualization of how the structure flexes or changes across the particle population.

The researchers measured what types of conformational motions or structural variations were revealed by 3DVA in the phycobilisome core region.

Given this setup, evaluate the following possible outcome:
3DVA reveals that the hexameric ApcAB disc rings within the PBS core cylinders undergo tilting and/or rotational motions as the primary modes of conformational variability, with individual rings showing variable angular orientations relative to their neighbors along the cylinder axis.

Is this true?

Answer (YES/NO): NO